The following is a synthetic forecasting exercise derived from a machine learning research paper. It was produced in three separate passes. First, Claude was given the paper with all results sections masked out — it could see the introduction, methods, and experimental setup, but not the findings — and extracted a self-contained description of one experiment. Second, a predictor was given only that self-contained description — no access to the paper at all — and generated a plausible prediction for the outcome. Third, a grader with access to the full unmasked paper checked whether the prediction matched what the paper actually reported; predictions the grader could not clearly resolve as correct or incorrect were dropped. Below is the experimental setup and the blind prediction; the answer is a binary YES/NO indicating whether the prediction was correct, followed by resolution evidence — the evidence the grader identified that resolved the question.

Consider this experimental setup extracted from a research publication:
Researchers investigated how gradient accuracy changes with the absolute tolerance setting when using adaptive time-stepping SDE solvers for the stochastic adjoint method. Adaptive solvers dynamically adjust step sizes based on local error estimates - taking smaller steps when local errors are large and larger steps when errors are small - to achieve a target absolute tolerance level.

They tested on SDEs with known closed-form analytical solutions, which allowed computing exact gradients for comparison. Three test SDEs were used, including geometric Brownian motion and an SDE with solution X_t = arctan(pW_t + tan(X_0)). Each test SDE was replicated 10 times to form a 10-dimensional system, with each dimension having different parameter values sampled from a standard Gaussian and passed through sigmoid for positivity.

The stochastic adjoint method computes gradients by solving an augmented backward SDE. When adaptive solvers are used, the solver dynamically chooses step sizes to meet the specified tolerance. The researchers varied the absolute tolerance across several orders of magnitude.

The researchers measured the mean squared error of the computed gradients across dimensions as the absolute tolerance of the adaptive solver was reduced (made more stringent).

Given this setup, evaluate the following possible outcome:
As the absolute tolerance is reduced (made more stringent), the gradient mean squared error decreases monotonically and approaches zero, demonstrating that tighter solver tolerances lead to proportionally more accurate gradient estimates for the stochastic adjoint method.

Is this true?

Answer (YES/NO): NO